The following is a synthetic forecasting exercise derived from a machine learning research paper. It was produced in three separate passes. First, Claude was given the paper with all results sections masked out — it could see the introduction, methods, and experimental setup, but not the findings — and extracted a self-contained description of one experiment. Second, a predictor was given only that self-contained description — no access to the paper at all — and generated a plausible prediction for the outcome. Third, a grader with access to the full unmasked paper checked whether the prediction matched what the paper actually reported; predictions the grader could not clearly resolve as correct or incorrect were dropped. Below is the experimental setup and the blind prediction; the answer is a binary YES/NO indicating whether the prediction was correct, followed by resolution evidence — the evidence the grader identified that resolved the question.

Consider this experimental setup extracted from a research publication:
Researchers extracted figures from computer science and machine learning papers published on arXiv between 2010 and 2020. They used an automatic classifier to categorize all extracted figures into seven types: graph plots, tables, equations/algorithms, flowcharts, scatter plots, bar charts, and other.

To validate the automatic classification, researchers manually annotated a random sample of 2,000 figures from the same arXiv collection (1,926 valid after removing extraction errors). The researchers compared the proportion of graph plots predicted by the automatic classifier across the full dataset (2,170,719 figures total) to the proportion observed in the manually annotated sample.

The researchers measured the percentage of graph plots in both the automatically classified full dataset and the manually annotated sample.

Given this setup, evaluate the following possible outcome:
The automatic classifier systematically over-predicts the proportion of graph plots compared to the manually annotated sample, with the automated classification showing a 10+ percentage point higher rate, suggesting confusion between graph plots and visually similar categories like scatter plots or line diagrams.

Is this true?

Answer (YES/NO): NO